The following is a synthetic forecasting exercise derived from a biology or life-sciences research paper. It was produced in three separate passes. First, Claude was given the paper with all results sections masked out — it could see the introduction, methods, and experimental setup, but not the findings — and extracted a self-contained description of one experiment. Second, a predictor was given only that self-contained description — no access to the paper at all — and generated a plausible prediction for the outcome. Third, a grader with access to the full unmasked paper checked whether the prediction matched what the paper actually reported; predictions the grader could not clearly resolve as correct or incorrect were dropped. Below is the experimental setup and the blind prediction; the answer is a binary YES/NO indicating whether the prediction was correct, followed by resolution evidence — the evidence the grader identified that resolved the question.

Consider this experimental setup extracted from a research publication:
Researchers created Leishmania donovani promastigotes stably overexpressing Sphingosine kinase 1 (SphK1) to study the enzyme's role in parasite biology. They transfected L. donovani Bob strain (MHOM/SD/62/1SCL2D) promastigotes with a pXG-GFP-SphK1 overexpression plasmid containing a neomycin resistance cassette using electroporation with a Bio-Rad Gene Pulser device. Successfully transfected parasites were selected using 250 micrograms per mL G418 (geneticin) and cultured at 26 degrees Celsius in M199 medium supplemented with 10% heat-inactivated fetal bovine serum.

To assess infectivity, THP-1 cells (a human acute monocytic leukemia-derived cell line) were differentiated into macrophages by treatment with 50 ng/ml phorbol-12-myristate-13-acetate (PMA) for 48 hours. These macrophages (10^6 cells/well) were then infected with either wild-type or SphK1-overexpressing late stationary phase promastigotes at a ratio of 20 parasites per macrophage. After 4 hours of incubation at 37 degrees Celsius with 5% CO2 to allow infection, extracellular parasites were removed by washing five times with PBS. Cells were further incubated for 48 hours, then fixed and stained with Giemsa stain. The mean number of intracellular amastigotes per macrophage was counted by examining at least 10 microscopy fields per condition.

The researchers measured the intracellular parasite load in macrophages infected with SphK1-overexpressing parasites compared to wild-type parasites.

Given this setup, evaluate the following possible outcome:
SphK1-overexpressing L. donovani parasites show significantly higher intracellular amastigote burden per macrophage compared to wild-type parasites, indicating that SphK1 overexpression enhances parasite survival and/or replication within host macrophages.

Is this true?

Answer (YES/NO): YES